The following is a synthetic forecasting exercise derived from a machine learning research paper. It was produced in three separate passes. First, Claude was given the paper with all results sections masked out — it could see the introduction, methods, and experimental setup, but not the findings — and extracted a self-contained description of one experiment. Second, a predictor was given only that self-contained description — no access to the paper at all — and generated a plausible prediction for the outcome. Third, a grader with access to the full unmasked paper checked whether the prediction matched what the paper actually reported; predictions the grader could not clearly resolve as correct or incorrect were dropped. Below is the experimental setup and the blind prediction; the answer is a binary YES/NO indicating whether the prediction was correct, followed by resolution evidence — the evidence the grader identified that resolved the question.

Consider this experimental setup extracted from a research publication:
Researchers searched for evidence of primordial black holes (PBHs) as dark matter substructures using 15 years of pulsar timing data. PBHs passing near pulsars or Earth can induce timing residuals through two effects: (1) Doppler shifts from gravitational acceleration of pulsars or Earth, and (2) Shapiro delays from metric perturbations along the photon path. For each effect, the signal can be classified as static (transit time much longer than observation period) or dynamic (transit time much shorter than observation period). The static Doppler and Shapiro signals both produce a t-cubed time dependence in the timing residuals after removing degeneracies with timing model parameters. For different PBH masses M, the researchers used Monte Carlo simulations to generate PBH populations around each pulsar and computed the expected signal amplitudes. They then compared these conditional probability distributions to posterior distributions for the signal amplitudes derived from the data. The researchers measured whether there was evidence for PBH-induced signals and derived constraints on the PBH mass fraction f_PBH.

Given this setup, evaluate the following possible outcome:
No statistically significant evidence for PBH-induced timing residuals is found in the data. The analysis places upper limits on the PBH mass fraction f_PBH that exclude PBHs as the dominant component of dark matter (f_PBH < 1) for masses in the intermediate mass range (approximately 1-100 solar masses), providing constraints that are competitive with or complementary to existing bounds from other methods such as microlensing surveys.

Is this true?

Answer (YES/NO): NO